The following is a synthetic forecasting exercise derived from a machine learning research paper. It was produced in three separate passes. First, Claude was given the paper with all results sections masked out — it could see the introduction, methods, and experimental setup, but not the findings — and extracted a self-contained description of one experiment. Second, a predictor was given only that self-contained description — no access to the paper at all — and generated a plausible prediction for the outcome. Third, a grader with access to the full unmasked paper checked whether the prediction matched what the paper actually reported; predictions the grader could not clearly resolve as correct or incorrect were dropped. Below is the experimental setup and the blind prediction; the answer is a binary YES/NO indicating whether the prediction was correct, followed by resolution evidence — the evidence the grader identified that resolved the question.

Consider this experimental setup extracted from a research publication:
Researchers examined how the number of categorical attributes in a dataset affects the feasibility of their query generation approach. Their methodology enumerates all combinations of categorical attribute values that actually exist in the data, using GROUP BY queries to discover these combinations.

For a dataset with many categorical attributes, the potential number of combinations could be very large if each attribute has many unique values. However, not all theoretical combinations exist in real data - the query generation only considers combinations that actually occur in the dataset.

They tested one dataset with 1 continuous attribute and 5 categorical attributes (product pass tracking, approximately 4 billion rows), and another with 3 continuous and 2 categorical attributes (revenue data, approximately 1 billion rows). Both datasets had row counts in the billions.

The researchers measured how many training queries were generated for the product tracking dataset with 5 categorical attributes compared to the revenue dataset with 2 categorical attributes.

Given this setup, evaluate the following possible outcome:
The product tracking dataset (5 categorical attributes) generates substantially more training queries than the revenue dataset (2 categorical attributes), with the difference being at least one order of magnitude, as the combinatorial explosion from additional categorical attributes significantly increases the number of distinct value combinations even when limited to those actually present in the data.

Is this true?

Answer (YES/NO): NO